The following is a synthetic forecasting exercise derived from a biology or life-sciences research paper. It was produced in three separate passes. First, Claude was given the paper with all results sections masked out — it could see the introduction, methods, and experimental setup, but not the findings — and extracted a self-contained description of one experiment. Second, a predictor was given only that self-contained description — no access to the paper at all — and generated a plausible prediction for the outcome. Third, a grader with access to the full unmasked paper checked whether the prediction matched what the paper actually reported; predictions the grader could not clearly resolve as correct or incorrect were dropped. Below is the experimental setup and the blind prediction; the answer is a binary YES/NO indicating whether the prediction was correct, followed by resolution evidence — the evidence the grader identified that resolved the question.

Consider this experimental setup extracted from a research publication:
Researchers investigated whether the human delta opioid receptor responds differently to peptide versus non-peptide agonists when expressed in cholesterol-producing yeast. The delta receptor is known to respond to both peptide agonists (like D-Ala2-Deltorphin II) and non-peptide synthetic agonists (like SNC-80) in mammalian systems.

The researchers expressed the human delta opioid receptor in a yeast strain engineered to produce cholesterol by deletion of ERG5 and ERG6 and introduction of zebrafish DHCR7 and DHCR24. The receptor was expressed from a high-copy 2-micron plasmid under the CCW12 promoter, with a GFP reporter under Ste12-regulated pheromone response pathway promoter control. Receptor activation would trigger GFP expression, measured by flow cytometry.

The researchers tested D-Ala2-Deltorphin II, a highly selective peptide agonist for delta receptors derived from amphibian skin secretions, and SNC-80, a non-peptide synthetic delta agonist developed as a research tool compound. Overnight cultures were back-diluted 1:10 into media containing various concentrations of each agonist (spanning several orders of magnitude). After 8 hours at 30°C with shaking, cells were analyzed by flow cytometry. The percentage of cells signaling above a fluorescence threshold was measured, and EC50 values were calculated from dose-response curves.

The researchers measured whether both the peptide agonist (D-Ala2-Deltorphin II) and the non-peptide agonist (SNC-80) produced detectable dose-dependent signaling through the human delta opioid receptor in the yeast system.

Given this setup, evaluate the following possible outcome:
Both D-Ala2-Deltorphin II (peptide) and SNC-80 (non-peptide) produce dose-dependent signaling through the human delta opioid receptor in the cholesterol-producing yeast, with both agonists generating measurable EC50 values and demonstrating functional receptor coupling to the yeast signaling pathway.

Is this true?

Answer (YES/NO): YES